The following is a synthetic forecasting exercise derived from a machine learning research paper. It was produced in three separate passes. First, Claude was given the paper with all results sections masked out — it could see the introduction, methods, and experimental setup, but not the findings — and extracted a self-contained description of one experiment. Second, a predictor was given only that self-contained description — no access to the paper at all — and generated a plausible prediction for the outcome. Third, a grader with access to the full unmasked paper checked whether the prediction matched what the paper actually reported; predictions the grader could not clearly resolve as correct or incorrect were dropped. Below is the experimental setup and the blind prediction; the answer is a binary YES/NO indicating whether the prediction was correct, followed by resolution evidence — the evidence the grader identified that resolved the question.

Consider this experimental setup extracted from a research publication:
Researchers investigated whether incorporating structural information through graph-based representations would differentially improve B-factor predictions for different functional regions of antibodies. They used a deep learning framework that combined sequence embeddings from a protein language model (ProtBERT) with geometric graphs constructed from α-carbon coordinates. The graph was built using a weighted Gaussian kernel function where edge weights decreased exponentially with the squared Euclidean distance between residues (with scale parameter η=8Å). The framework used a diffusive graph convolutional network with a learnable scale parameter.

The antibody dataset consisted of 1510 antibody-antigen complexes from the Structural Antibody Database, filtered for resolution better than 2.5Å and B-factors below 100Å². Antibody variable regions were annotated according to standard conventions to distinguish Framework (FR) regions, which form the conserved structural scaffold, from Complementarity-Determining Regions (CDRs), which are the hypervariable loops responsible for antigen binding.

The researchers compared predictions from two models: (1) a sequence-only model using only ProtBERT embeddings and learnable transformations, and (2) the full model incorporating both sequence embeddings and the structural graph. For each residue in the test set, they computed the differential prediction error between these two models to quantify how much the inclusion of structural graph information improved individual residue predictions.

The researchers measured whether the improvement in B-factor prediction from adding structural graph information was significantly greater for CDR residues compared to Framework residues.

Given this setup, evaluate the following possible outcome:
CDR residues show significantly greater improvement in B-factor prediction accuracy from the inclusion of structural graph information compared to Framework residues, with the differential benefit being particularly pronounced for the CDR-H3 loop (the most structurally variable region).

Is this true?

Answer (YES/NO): NO